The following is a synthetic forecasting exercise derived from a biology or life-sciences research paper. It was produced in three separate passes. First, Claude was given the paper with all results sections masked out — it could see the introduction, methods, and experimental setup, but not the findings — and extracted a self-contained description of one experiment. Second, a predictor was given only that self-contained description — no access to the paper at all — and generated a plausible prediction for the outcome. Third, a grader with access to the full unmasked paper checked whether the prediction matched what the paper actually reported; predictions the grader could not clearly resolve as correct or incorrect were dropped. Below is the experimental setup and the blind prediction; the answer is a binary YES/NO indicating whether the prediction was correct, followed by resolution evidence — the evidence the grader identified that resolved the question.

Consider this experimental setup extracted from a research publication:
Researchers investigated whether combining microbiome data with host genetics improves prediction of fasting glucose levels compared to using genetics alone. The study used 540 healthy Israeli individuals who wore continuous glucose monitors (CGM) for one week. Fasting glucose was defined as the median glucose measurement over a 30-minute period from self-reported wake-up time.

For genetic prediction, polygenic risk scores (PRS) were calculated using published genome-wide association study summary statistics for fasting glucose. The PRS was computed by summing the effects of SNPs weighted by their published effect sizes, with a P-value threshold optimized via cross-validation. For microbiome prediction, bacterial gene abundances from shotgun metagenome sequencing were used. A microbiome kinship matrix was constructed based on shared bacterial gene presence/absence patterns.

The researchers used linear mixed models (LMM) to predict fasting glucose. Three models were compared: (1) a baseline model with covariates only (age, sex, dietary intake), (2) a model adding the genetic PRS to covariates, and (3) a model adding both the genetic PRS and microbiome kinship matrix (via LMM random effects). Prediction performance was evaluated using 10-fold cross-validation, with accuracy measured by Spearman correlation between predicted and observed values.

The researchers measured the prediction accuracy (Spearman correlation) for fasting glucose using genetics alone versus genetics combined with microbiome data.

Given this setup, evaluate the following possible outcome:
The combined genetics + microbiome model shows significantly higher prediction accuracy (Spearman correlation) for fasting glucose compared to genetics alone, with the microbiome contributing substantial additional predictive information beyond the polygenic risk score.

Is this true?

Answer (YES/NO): YES